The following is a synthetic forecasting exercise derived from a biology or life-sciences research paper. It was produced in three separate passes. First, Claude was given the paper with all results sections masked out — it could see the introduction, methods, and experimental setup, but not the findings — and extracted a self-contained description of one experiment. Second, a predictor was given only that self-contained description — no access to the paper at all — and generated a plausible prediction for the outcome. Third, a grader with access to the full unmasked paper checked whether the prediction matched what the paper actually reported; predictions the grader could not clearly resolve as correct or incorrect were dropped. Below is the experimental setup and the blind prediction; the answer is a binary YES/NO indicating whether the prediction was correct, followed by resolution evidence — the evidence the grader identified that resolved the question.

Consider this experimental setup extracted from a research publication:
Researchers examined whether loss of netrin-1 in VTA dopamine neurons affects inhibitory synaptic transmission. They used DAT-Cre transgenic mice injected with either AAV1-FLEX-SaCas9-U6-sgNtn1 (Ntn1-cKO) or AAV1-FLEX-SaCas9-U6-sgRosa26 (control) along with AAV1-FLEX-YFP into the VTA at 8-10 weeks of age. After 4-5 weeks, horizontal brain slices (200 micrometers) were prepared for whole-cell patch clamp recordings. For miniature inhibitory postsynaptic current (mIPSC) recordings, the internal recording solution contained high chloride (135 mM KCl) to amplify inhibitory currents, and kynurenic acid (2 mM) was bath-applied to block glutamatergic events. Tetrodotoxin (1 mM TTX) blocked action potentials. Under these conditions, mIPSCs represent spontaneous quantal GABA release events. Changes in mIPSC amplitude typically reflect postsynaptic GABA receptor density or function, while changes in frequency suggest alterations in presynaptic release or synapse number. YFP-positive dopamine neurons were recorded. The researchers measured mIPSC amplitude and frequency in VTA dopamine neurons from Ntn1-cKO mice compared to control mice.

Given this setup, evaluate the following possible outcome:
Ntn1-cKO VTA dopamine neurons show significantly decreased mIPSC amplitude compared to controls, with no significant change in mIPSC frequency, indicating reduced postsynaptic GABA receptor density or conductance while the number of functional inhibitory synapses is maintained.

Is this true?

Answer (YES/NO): NO